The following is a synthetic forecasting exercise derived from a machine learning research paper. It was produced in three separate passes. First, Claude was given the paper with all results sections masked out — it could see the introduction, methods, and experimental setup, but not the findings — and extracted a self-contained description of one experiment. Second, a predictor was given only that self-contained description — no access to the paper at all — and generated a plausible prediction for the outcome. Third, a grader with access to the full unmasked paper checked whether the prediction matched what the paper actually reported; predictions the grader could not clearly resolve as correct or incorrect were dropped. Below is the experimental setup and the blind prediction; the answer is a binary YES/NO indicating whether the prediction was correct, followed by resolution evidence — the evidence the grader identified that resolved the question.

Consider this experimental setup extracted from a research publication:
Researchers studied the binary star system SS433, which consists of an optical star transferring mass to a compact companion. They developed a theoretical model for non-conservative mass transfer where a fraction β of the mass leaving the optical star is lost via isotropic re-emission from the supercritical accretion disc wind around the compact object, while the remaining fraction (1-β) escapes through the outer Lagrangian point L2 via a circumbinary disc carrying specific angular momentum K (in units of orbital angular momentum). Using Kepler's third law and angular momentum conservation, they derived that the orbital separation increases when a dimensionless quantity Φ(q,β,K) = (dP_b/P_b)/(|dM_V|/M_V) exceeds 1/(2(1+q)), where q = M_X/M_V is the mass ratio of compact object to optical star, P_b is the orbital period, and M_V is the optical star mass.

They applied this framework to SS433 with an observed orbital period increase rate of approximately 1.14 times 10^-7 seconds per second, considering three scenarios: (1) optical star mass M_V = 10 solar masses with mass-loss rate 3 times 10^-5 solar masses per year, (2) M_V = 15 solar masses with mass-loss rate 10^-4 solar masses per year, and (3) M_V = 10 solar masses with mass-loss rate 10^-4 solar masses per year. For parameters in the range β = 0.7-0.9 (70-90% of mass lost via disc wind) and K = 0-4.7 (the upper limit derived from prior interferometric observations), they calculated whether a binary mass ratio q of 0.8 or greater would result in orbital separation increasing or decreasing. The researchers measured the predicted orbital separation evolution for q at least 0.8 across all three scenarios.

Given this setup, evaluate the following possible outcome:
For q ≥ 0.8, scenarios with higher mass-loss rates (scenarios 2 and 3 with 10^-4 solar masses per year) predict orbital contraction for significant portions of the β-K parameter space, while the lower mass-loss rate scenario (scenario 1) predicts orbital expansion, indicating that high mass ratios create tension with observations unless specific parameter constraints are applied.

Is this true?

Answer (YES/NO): NO